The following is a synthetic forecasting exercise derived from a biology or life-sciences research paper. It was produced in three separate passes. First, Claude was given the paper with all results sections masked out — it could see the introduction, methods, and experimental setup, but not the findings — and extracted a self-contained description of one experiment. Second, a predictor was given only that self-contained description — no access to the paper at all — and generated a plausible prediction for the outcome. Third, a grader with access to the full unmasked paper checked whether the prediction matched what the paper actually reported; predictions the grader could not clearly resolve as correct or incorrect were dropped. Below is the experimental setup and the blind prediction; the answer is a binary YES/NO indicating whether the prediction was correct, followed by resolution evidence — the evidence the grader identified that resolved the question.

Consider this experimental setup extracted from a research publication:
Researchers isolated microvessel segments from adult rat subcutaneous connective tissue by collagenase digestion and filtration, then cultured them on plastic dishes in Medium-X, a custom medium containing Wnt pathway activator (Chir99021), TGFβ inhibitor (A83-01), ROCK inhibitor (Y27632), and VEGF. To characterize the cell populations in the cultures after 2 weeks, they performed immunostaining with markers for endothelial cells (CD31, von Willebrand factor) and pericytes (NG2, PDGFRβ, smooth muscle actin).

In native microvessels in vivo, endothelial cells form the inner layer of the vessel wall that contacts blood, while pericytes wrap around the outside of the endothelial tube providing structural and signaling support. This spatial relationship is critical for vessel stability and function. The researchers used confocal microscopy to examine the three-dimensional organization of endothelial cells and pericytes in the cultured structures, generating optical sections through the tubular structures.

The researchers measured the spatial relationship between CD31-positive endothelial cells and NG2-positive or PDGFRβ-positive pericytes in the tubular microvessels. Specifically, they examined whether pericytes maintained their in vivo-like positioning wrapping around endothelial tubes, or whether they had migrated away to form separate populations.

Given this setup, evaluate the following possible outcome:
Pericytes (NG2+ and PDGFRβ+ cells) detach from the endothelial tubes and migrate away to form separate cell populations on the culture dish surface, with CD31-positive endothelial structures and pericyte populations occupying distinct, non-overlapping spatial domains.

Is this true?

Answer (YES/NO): NO